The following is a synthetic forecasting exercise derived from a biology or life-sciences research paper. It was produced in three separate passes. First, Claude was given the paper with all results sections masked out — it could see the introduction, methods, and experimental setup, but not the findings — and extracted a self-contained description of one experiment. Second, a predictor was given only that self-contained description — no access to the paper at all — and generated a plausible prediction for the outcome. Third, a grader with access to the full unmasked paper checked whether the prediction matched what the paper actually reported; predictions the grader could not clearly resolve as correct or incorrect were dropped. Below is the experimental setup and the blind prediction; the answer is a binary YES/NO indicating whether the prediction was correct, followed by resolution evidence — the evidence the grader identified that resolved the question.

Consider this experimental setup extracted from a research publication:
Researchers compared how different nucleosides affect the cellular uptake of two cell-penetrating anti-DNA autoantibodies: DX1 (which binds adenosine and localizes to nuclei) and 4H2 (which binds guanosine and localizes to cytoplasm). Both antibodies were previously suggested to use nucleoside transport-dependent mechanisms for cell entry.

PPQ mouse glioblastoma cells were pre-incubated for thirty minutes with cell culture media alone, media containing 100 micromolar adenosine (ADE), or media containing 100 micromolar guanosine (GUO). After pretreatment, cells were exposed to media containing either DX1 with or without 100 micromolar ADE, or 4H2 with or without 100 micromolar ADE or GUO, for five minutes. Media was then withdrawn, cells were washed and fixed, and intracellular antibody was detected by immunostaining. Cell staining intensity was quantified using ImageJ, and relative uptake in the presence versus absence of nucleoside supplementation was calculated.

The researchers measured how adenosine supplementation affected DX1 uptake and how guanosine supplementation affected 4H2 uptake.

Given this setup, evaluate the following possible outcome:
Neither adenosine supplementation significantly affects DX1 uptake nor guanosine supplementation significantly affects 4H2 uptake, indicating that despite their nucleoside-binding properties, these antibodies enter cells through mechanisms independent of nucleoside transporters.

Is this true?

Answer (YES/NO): NO